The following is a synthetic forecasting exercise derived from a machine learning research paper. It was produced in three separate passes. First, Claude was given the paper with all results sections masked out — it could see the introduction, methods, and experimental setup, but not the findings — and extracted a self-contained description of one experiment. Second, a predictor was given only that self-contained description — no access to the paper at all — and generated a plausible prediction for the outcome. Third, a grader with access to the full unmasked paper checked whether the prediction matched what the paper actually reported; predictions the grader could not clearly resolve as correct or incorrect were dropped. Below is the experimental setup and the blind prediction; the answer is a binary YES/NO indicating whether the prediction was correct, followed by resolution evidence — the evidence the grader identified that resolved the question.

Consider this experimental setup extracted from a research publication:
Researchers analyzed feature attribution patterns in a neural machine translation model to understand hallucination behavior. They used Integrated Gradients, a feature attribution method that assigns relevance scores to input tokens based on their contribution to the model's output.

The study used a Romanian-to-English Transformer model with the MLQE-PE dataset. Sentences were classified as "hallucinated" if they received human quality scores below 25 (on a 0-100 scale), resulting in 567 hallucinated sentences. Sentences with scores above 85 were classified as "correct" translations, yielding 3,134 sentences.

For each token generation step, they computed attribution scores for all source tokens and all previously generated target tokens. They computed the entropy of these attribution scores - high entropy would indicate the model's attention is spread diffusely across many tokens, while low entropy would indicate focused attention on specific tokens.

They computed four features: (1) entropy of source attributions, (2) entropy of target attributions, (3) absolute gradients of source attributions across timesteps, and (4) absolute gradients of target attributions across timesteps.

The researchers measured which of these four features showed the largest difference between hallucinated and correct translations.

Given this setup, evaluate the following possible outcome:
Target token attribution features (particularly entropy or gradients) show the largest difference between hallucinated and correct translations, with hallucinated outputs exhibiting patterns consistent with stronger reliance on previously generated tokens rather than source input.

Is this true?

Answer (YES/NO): NO